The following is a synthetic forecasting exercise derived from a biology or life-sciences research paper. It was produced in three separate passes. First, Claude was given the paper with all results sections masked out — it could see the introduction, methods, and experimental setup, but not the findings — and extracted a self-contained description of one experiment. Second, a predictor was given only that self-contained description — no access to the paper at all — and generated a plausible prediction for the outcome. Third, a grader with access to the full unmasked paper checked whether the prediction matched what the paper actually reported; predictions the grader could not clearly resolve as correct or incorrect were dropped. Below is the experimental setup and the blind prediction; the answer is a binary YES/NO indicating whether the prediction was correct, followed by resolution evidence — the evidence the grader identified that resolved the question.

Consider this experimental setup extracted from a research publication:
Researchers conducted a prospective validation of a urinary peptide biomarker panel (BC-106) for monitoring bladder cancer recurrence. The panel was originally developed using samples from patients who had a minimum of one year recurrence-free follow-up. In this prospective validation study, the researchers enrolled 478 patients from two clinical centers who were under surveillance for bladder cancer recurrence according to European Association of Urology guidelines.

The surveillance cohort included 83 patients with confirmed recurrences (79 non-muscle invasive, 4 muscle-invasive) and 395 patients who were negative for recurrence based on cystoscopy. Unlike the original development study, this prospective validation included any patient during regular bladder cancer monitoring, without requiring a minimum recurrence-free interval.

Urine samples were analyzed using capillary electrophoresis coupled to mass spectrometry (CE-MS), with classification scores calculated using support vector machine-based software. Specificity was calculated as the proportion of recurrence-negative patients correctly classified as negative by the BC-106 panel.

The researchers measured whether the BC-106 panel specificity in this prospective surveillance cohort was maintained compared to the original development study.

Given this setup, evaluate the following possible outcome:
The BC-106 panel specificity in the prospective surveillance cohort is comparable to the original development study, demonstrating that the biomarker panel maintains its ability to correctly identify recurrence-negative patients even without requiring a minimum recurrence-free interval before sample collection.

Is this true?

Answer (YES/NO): NO